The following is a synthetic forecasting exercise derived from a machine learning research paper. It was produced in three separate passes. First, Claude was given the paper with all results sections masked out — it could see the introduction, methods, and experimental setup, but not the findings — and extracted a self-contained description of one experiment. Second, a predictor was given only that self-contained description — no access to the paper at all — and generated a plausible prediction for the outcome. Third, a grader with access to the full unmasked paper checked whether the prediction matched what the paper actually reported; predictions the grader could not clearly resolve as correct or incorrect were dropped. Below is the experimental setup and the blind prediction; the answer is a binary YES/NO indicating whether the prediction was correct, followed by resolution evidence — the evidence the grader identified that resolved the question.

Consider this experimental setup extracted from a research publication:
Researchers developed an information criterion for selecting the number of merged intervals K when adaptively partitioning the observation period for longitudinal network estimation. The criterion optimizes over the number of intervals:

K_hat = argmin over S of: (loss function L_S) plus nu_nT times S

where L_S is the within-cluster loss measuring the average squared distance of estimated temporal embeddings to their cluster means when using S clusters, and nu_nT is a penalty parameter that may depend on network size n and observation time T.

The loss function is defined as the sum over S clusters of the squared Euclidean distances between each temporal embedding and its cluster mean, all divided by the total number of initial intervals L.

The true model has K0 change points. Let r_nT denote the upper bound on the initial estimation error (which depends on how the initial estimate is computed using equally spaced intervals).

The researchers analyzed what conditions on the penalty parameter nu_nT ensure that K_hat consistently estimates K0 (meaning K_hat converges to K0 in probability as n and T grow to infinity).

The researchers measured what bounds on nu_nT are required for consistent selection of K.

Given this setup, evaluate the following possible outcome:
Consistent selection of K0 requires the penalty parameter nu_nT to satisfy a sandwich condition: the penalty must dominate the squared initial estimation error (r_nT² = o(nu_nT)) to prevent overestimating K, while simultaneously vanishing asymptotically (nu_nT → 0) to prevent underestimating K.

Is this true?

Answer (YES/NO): NO